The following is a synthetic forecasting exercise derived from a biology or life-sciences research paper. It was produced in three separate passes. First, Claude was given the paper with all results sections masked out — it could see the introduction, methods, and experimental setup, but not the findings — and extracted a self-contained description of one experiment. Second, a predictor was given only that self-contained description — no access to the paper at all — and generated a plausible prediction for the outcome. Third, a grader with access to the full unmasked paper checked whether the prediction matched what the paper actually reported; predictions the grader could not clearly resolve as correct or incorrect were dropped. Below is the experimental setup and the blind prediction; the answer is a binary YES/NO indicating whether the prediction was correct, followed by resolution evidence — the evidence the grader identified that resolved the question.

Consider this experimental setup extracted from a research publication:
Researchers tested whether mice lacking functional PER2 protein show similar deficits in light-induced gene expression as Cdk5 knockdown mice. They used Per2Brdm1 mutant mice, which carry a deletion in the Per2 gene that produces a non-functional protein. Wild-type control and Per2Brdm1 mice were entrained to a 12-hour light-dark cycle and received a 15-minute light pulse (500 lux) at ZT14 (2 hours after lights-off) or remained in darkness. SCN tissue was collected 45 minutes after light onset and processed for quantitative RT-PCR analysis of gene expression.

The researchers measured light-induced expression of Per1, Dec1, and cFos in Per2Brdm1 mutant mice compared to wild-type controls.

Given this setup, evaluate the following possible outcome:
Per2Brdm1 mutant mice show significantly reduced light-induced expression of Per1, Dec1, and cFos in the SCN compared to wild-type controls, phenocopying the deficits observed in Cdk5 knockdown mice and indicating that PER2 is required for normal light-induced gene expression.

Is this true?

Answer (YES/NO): NO